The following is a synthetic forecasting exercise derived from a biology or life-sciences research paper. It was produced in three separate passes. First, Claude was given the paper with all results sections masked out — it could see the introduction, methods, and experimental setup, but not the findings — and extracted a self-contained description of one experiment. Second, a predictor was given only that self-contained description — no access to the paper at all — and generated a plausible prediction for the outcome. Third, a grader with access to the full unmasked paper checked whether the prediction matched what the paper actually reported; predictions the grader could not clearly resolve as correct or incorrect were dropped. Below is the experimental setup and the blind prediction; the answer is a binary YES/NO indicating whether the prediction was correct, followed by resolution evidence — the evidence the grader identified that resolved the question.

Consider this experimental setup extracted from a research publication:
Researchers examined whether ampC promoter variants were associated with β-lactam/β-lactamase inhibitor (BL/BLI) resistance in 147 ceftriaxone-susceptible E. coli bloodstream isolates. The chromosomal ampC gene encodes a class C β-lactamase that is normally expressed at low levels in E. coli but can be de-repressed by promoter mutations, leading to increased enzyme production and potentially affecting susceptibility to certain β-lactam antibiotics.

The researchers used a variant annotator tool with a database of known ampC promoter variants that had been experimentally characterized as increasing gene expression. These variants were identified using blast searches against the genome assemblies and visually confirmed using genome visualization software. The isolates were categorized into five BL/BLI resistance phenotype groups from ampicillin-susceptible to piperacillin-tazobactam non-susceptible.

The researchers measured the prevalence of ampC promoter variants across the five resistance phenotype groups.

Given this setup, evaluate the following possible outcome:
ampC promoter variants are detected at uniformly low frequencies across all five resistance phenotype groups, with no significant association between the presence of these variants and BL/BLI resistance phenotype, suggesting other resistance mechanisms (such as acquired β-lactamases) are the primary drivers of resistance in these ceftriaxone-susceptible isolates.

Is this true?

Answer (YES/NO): NO